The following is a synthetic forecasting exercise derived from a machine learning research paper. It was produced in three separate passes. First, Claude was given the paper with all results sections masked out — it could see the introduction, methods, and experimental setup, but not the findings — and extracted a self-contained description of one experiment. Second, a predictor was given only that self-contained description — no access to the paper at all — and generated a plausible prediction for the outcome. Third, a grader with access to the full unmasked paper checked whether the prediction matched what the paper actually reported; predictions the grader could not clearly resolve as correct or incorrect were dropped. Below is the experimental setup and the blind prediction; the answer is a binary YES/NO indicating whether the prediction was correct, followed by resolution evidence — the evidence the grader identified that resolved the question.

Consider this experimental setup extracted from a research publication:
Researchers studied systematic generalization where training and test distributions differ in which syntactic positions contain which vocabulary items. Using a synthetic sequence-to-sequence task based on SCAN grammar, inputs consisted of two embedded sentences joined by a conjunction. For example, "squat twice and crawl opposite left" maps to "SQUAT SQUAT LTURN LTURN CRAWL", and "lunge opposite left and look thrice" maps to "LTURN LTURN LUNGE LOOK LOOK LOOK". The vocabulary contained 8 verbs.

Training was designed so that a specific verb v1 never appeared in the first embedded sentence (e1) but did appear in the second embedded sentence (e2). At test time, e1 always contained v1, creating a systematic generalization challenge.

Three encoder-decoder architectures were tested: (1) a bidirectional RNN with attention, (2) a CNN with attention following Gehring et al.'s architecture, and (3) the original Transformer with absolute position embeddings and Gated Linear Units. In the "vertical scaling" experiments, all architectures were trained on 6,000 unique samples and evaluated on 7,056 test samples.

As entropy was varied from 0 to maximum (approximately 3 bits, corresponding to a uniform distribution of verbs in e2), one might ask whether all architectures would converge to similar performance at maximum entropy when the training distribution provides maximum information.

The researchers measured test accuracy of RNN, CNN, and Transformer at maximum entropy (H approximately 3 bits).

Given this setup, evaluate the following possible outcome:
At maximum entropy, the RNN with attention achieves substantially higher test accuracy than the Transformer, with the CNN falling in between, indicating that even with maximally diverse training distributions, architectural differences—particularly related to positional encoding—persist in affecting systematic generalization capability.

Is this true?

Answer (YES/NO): NO